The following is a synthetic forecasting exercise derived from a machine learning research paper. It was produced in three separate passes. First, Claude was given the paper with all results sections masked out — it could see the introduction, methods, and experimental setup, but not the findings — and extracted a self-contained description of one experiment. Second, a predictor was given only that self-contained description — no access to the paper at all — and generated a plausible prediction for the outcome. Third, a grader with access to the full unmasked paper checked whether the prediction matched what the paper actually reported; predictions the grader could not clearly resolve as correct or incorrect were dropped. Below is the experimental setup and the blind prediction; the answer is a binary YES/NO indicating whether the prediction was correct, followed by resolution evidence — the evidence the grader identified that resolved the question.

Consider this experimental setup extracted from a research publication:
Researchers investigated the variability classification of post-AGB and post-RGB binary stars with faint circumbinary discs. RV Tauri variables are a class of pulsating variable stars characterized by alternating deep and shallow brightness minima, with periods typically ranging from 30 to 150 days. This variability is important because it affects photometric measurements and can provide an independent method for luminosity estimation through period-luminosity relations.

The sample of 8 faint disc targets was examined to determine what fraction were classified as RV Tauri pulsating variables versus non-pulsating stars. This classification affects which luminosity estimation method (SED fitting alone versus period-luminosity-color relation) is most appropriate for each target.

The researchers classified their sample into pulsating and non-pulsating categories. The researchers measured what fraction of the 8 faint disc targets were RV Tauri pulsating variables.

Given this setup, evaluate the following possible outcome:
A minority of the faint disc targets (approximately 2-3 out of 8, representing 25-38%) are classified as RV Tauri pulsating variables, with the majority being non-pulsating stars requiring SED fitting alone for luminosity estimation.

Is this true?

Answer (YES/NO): NO